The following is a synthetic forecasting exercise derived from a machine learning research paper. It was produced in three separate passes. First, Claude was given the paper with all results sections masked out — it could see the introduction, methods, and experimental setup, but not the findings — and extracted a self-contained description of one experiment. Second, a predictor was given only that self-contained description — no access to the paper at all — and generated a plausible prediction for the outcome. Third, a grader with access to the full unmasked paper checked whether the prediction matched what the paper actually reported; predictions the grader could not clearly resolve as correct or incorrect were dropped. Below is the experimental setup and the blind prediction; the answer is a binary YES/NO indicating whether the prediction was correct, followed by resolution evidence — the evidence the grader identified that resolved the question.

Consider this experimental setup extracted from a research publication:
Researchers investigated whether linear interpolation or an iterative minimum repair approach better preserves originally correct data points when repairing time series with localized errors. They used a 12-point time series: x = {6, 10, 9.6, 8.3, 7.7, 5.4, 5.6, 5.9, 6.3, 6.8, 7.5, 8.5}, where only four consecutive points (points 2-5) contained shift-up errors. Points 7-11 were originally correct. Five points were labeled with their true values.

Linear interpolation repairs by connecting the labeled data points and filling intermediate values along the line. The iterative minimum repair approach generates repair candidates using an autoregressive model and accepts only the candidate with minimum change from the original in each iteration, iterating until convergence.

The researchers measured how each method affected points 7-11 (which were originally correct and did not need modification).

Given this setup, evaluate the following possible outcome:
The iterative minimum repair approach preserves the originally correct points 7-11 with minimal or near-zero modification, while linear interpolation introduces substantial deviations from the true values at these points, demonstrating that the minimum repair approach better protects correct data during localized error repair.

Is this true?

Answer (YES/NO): YES